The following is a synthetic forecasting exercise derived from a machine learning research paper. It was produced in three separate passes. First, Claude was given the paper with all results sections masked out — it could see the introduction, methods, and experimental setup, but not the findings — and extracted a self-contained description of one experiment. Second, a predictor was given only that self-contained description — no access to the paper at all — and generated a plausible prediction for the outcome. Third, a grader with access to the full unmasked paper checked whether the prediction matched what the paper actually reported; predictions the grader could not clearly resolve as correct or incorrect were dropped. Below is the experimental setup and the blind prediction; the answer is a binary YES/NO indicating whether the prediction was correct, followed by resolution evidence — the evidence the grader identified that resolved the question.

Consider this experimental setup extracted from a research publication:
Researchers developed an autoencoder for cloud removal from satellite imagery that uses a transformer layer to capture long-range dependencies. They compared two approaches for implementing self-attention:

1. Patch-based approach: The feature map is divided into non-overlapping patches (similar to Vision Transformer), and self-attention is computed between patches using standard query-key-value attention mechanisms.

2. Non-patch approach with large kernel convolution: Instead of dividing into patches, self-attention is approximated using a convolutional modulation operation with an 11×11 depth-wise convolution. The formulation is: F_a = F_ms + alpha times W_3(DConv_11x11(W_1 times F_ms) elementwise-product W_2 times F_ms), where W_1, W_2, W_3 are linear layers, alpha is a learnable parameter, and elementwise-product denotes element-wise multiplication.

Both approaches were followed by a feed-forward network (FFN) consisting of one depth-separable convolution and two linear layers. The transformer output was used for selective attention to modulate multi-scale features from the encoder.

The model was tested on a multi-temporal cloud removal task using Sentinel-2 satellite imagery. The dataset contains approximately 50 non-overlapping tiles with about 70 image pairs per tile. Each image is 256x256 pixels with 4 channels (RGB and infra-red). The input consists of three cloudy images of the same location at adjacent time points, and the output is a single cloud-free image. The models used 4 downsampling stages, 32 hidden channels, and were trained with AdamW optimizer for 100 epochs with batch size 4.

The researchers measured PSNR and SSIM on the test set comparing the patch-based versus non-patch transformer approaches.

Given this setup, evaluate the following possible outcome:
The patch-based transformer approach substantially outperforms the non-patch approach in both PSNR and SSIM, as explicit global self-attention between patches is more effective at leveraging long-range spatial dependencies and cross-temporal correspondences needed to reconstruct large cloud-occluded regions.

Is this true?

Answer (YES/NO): NO